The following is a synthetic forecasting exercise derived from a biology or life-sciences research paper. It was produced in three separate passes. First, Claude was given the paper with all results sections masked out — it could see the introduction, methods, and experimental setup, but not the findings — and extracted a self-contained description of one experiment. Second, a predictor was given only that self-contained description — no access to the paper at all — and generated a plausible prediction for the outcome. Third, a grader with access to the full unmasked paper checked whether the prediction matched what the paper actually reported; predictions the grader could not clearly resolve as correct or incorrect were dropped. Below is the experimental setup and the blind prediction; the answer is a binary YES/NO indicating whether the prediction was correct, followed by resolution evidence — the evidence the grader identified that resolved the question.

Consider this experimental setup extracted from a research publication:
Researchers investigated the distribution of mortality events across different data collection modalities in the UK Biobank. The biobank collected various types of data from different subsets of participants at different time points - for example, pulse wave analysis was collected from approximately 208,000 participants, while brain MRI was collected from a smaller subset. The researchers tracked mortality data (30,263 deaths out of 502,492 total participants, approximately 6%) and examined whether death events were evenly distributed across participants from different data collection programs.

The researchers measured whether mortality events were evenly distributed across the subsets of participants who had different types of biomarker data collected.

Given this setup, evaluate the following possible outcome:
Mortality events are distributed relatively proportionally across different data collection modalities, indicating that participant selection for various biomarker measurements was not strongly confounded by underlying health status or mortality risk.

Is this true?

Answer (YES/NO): NO